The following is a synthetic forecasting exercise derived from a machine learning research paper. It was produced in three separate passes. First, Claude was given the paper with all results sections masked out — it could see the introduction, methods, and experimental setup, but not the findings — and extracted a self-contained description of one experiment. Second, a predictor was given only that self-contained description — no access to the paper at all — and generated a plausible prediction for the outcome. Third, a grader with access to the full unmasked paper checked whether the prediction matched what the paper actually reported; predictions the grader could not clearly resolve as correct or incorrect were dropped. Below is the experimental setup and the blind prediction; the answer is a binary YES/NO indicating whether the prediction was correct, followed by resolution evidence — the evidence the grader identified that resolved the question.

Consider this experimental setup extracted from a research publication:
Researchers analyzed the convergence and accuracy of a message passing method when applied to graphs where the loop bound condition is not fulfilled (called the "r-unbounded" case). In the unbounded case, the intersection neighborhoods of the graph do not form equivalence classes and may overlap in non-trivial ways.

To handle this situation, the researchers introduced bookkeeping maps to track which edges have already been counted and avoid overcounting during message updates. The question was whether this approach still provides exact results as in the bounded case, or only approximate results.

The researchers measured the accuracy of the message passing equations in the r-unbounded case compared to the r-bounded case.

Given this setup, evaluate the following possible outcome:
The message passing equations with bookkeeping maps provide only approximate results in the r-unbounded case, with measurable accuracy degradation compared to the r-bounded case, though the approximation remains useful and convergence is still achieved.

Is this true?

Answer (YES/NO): NO